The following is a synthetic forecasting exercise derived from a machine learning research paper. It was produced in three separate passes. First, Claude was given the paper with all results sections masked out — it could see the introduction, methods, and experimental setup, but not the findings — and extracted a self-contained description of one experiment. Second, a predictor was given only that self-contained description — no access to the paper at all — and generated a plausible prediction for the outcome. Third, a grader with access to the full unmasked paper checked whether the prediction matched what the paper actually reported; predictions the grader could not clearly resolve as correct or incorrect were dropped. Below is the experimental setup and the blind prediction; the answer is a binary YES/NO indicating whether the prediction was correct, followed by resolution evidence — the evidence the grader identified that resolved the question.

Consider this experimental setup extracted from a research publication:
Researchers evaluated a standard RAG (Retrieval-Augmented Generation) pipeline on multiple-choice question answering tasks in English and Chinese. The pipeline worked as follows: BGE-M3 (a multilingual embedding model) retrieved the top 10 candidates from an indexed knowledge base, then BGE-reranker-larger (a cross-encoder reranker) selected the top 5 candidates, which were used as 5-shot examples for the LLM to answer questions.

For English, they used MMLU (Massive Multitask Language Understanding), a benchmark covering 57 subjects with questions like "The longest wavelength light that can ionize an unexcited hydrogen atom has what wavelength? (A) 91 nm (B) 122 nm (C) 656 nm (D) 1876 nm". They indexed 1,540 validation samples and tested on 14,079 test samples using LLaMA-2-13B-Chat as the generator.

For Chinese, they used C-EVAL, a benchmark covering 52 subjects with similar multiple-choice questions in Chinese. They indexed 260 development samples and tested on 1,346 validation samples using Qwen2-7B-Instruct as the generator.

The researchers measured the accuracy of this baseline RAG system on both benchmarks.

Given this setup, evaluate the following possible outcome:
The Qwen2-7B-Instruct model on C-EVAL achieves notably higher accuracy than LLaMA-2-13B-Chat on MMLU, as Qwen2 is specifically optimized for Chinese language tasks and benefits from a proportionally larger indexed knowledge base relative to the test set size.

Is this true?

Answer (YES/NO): YES